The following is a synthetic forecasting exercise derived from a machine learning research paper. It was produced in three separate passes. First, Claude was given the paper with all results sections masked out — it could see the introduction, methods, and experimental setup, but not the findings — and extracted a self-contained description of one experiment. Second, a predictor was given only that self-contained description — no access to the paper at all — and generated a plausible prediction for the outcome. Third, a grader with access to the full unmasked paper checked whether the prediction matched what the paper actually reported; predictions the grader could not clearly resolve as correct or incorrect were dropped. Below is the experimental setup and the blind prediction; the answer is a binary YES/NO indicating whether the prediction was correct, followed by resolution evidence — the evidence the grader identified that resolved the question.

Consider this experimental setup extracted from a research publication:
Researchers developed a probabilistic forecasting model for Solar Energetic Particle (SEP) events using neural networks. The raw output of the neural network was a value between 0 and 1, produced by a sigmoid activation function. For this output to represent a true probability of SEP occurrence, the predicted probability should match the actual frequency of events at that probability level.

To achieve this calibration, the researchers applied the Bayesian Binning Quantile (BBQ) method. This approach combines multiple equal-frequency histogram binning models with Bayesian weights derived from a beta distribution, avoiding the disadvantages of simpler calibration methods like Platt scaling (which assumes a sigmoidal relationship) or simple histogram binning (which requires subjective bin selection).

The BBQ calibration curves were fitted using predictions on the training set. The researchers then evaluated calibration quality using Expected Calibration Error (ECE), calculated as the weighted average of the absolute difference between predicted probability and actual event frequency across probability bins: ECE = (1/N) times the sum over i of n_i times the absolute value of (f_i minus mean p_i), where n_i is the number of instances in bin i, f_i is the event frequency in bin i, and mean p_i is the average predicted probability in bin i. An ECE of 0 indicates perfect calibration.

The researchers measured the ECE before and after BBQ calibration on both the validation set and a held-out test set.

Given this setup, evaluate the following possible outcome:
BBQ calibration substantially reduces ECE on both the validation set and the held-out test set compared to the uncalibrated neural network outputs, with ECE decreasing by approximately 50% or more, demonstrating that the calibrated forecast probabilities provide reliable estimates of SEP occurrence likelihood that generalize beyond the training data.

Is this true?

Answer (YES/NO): NO